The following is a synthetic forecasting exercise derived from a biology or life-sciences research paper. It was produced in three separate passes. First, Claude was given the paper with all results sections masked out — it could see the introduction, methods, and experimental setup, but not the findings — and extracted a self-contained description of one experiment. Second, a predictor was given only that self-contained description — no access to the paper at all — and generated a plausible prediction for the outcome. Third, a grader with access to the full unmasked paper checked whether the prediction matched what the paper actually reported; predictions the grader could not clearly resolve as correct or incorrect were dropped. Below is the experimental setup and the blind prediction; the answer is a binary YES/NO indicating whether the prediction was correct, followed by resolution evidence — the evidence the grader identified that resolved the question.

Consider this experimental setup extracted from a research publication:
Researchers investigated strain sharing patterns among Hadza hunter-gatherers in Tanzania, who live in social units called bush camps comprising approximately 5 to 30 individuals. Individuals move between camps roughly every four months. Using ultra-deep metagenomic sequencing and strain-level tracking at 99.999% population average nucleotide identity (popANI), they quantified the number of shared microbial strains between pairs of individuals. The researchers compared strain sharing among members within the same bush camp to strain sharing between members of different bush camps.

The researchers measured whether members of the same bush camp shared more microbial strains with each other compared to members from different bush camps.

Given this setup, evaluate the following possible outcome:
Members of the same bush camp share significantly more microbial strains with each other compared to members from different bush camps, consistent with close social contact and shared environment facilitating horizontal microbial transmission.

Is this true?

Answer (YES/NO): YES